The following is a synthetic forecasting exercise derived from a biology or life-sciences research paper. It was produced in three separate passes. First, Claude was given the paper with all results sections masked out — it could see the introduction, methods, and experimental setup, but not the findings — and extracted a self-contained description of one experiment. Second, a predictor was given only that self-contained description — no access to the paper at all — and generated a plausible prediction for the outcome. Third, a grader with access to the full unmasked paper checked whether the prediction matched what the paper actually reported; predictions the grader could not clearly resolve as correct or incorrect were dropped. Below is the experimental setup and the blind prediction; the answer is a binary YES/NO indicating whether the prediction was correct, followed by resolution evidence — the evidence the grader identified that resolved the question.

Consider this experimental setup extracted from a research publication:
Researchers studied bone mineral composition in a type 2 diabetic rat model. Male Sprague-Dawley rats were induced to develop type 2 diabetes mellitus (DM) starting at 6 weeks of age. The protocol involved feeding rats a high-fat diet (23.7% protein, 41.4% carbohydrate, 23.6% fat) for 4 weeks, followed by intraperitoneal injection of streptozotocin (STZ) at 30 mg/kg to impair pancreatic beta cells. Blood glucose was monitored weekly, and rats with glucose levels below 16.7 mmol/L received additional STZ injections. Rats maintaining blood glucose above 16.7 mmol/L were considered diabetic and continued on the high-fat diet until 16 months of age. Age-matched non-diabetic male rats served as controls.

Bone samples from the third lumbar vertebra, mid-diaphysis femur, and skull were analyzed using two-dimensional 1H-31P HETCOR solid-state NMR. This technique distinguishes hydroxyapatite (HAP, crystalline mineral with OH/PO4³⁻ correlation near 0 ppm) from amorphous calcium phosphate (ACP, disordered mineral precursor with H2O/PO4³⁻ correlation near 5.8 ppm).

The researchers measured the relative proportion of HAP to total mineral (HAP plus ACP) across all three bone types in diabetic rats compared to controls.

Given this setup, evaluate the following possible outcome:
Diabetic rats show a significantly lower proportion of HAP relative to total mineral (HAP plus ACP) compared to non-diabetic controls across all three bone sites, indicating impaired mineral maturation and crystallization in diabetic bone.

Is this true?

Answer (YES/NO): NO